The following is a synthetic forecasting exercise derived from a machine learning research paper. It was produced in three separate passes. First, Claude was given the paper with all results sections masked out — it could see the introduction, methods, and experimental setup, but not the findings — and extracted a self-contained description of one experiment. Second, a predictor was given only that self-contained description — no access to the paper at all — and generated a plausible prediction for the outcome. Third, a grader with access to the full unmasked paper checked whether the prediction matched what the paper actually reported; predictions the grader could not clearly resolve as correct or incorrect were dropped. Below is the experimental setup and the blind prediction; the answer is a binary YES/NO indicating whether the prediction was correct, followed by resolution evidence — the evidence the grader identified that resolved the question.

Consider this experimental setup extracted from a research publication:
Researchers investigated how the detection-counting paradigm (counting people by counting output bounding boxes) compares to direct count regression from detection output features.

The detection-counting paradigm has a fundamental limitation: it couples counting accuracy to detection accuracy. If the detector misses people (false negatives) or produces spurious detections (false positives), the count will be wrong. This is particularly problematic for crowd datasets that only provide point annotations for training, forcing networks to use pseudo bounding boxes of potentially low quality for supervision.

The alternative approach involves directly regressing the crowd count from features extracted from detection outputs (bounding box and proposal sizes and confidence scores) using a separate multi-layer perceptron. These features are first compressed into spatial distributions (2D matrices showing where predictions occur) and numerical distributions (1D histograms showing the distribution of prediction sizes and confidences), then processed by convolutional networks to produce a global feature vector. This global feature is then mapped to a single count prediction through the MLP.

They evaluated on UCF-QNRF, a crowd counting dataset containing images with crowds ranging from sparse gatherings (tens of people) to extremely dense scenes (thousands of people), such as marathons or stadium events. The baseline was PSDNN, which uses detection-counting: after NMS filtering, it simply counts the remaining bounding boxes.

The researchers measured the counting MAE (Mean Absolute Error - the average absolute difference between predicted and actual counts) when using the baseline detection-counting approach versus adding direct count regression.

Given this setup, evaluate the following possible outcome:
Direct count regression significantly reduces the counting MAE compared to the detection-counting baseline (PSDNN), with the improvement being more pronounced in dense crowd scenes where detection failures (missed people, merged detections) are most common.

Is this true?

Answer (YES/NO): NO